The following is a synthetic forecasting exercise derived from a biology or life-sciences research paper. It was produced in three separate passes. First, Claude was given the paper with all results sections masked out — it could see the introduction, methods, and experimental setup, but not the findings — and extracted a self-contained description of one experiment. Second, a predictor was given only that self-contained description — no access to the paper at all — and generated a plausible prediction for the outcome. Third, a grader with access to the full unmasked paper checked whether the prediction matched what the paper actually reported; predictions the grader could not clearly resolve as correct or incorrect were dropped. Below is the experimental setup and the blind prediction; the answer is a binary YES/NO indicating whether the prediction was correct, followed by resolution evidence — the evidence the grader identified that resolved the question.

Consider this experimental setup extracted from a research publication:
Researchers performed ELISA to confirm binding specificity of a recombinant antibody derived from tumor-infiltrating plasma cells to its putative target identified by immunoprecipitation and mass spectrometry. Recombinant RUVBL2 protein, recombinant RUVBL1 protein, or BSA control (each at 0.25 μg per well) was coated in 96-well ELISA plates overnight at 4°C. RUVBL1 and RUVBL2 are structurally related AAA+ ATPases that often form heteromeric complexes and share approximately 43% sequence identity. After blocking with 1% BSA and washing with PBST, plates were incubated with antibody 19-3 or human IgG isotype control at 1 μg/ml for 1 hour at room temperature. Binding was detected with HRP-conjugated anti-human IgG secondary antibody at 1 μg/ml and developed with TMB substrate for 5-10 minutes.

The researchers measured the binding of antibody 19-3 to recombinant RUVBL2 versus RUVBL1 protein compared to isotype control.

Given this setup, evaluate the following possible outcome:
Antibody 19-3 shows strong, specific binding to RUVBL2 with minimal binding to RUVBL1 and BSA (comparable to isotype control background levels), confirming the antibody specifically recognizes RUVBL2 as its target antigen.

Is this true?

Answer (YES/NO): YES